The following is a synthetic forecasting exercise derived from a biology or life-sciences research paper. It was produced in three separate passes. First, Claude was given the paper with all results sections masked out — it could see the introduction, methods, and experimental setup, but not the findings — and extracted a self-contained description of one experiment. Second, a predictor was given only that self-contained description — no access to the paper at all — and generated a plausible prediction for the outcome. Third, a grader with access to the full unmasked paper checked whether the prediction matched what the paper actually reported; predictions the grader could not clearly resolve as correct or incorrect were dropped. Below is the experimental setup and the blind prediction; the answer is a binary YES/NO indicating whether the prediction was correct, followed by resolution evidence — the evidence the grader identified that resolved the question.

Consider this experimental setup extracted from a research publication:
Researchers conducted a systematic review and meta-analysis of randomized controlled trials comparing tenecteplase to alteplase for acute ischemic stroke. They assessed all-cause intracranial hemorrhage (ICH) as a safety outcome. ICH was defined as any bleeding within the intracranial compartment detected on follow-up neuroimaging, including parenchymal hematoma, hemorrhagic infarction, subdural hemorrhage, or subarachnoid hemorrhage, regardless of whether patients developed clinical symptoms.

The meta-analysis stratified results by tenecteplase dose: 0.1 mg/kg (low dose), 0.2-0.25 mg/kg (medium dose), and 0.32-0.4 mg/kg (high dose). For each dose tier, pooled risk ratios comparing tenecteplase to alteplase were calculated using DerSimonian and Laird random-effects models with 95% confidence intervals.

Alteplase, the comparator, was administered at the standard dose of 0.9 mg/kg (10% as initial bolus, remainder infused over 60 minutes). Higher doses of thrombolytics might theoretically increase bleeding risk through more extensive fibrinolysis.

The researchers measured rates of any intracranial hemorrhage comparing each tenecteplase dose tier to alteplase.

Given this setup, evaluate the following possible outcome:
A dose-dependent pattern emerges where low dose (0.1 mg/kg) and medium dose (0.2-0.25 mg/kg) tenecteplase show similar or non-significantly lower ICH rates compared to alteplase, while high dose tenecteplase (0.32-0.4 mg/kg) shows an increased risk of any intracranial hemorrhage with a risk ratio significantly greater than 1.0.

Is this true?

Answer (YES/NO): NO